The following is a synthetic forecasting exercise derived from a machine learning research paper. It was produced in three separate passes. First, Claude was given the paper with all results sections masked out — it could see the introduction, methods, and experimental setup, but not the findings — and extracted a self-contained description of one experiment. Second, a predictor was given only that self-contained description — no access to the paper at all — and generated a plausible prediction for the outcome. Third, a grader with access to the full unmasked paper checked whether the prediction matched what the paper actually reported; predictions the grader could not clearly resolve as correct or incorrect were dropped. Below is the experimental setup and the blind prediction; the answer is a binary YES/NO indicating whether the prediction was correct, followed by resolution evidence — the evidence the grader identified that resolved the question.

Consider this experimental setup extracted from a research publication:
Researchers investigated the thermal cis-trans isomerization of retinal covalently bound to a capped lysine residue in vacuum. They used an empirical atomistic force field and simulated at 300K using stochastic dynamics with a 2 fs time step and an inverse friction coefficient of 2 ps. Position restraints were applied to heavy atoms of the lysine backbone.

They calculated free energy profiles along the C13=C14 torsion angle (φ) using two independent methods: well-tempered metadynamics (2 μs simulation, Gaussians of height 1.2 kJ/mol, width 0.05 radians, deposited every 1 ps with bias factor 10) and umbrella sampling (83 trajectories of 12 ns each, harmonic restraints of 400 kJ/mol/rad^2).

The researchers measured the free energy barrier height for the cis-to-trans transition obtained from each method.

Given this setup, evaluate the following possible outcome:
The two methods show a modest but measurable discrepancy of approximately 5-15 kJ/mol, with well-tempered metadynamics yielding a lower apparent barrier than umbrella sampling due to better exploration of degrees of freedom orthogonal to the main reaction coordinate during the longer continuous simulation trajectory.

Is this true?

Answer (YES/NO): NO